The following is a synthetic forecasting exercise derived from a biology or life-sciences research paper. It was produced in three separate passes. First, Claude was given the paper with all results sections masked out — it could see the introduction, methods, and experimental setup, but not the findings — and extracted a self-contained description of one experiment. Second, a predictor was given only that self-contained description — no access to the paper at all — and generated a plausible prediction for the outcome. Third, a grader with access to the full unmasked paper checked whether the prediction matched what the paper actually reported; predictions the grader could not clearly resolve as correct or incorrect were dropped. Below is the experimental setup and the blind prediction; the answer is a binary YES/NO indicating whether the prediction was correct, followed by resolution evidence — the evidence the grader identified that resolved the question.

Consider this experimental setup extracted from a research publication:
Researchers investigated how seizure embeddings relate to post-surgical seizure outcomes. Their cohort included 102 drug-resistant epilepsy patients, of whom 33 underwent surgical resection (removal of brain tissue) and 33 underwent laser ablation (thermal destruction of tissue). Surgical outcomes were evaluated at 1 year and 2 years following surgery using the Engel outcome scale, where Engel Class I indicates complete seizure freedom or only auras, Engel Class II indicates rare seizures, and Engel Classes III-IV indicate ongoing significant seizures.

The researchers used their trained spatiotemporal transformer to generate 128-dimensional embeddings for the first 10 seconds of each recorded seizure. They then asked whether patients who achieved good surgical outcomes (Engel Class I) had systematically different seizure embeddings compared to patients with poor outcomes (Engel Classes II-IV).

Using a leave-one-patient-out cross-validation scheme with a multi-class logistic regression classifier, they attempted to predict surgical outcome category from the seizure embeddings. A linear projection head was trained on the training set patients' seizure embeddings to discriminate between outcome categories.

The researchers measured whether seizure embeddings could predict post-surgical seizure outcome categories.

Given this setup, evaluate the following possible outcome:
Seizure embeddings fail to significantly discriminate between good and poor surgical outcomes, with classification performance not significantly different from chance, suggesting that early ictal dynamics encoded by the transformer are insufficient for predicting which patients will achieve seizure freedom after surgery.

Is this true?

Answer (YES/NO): YES